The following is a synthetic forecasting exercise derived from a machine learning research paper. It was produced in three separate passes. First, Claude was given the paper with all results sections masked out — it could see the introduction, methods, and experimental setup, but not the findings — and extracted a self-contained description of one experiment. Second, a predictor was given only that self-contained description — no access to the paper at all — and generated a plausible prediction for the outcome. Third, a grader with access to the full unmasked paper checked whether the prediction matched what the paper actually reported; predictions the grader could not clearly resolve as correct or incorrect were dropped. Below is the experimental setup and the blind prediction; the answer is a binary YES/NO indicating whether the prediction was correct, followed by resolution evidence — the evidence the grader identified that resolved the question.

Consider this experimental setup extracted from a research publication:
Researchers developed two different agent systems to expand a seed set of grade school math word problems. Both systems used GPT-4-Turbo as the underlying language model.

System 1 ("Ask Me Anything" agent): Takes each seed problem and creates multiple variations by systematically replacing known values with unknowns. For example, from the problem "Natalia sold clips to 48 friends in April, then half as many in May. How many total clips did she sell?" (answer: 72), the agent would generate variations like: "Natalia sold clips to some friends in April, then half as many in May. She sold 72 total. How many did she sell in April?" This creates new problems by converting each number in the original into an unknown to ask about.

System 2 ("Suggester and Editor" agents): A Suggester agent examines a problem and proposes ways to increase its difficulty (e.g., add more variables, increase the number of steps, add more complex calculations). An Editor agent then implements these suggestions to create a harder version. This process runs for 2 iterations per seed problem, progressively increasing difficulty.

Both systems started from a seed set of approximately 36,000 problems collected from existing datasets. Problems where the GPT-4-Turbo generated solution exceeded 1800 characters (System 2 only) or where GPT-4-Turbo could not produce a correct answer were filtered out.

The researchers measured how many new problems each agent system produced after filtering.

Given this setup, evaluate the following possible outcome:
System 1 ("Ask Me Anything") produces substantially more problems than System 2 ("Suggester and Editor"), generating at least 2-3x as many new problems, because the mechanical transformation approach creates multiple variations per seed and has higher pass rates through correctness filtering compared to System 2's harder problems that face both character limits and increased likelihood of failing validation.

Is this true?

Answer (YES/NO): YES